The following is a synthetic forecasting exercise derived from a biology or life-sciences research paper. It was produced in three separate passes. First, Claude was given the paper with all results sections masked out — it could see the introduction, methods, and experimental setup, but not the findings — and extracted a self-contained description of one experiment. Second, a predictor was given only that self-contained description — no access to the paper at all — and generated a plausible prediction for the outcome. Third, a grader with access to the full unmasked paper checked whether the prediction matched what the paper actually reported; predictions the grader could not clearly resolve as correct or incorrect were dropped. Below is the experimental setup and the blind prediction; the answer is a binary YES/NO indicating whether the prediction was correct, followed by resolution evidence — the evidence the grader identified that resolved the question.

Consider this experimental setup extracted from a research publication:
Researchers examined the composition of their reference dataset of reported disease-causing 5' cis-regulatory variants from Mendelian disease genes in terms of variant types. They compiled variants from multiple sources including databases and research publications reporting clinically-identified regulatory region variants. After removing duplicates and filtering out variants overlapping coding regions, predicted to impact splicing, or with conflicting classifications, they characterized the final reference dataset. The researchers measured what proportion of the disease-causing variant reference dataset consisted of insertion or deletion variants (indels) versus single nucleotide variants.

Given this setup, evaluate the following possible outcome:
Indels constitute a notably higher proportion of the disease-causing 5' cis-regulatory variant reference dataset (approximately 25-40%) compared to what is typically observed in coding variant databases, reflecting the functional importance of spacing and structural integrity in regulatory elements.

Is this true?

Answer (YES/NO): NO